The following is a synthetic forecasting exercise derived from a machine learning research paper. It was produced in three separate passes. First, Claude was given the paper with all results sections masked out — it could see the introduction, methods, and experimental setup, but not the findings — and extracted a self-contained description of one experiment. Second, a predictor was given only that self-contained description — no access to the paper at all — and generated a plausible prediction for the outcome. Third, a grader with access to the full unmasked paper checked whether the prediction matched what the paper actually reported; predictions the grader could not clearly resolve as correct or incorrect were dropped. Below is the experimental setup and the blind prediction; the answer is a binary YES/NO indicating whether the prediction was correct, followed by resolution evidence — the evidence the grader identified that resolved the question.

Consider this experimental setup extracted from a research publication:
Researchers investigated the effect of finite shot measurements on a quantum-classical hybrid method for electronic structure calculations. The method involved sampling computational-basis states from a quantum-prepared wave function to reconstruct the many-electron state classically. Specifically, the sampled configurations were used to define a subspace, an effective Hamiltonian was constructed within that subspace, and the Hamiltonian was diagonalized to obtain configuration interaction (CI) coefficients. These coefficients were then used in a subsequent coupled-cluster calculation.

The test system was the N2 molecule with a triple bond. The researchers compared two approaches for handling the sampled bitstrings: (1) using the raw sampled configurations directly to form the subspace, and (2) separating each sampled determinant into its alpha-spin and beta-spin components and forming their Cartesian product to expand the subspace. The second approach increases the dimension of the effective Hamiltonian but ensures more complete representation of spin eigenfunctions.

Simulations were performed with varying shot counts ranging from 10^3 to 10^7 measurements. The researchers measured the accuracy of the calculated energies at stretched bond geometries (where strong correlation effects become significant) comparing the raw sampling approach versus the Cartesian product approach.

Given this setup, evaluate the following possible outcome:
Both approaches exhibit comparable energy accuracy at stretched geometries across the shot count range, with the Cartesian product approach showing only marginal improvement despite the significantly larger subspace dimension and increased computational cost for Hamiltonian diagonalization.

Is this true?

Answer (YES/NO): YES